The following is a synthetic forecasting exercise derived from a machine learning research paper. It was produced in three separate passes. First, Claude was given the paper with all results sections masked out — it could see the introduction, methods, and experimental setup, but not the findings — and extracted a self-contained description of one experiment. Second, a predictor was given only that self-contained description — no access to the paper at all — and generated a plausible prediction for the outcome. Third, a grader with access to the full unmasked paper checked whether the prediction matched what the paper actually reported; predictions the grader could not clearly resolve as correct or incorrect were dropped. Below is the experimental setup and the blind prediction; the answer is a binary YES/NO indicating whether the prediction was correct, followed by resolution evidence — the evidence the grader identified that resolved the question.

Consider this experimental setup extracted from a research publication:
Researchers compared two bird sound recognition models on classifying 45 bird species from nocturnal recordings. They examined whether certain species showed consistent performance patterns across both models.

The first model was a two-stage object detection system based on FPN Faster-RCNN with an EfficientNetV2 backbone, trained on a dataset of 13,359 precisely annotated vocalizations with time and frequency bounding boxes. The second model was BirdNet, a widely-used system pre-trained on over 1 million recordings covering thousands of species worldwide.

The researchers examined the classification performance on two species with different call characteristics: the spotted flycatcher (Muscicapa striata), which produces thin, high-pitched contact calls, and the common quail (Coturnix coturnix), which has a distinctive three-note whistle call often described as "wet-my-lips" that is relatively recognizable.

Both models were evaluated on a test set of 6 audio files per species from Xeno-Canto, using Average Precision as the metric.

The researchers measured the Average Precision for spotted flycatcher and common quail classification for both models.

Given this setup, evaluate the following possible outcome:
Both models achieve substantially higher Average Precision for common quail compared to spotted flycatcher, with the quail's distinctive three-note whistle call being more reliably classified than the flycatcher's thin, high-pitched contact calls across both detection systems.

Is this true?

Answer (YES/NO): YES